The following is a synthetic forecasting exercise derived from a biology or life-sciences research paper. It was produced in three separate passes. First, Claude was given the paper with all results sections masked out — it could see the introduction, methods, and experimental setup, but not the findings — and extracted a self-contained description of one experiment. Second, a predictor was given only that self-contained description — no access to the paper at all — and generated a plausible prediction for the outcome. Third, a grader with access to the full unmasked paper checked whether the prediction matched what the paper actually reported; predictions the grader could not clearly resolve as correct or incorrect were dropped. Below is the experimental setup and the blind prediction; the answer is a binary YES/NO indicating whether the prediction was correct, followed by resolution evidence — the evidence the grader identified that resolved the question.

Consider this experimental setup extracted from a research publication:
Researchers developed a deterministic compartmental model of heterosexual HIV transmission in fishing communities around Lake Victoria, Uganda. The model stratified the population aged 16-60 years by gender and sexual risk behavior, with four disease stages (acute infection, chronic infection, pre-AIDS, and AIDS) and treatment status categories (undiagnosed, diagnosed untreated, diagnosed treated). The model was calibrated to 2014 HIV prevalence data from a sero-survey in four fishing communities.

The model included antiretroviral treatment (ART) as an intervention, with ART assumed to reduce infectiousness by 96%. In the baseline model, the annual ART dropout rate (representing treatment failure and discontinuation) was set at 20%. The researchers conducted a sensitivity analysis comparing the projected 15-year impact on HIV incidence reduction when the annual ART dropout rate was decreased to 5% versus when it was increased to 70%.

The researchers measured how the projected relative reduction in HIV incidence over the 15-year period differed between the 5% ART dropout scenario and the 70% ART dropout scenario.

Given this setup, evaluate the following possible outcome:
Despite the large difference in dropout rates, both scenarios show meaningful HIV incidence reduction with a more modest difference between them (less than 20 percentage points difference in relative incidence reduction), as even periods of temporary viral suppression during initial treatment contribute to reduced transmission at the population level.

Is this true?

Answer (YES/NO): YES